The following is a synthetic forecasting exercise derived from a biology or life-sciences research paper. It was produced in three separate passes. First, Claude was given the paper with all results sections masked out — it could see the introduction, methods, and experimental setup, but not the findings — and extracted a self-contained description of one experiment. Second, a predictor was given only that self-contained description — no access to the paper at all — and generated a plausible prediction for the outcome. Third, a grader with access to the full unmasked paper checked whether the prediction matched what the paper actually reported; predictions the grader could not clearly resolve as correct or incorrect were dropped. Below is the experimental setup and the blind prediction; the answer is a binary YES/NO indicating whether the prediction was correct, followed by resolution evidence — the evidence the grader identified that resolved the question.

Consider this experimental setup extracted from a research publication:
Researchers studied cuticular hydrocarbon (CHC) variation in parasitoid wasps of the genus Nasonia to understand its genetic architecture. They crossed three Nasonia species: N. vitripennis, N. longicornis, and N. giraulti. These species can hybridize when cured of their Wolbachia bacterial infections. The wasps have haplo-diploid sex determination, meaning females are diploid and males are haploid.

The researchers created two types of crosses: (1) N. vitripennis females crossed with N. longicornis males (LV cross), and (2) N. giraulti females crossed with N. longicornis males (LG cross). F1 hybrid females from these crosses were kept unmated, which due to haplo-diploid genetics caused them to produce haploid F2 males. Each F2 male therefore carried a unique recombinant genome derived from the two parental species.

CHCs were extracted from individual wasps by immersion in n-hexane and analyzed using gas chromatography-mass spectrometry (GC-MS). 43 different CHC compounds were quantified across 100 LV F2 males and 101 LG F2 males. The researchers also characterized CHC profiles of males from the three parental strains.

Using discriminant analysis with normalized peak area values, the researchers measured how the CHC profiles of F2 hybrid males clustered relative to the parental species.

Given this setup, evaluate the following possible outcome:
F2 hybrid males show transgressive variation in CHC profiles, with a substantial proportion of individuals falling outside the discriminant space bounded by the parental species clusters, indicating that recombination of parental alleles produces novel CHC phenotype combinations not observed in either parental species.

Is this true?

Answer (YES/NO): NO